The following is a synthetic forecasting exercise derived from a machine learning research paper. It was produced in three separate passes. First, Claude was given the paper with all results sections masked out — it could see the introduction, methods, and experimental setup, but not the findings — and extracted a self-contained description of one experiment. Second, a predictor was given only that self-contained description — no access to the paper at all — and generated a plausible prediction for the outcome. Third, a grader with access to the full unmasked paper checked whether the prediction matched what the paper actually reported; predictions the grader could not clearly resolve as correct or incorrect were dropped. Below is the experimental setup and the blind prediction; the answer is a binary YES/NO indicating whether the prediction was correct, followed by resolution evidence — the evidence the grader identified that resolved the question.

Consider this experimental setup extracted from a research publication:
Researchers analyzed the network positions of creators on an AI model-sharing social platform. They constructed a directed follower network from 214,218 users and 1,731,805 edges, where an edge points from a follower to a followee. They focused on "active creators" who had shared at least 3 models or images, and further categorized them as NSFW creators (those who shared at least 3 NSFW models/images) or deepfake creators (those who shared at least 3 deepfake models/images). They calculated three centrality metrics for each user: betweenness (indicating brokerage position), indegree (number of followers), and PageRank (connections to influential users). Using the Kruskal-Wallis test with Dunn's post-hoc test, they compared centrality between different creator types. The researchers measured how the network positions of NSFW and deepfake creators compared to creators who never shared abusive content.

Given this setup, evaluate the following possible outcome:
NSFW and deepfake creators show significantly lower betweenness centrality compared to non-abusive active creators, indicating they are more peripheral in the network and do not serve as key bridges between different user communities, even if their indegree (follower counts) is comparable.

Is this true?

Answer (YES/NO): NO